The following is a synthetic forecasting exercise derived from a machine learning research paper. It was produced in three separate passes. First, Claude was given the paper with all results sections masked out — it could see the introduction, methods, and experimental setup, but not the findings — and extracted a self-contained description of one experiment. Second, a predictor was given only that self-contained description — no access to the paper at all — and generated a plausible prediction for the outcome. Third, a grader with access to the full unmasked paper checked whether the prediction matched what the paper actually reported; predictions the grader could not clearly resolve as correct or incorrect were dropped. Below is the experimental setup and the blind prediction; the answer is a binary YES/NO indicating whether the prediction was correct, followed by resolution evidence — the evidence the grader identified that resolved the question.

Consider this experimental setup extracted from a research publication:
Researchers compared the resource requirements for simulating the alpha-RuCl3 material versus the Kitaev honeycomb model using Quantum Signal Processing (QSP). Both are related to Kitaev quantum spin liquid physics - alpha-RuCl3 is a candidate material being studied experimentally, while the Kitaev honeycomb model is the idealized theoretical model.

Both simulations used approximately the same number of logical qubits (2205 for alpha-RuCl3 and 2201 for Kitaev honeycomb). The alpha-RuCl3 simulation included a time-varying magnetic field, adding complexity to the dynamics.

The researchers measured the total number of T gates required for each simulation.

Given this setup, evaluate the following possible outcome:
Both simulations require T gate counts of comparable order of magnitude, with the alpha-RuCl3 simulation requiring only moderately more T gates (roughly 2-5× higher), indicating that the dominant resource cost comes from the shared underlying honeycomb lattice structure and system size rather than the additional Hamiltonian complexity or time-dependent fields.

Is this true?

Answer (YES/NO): NO